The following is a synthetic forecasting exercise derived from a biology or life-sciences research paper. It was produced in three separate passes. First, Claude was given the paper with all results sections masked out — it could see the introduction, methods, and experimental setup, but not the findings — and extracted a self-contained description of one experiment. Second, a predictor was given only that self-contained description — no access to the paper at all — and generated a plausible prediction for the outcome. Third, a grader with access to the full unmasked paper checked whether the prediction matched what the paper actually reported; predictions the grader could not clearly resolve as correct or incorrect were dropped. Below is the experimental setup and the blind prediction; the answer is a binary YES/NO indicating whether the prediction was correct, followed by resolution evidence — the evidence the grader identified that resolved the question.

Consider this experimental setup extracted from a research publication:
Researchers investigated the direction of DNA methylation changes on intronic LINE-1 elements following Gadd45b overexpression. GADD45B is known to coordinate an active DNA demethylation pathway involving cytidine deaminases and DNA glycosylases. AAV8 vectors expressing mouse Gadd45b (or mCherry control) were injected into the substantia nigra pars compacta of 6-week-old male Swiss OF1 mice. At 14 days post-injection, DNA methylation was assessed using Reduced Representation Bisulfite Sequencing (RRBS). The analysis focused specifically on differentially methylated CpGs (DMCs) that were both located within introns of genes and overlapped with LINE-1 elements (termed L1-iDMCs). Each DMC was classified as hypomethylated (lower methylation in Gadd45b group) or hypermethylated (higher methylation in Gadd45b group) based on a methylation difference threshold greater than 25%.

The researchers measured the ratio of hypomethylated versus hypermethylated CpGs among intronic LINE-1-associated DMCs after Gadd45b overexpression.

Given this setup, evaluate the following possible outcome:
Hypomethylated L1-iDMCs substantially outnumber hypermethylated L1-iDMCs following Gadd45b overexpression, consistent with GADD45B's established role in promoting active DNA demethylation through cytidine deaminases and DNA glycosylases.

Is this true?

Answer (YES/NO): NO